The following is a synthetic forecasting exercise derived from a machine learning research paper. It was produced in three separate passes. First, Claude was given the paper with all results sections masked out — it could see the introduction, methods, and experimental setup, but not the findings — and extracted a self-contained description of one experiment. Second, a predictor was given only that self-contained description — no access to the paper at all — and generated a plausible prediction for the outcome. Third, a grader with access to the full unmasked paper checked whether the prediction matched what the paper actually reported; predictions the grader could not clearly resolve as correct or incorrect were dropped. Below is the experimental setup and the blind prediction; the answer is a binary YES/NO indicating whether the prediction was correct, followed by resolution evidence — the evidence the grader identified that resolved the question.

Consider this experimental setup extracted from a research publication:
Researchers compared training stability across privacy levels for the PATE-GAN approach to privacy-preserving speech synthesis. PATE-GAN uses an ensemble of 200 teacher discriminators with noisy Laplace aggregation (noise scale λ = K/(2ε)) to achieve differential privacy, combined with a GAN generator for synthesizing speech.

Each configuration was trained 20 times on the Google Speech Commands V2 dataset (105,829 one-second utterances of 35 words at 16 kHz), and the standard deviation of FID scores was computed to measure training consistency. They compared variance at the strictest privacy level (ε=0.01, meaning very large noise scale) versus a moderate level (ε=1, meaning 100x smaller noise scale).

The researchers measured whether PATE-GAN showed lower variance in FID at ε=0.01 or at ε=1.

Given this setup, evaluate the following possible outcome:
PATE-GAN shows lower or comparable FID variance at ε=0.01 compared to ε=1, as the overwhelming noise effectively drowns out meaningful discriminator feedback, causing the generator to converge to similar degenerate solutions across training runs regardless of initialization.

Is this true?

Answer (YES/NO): NO